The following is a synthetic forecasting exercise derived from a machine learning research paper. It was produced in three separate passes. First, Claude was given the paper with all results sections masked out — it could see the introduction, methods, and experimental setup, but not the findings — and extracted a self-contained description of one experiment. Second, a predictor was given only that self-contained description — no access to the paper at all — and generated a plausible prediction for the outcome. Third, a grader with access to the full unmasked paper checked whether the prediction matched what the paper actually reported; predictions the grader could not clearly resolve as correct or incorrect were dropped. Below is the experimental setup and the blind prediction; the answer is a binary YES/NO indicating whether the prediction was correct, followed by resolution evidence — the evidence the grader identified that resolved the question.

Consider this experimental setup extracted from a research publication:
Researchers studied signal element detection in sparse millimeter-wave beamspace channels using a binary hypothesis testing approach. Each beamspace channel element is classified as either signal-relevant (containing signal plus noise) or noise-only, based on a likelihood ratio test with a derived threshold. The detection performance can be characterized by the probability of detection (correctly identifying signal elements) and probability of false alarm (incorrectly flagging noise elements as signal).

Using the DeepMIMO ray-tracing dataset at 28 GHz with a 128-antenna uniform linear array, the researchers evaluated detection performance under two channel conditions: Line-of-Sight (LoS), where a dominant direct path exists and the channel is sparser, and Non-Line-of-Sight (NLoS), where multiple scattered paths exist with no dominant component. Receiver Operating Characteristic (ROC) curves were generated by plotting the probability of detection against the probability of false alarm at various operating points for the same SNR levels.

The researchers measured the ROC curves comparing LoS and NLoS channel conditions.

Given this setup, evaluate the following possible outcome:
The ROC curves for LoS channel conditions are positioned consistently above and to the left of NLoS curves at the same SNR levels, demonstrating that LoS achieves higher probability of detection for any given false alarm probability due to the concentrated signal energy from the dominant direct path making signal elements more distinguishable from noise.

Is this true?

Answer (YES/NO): YES